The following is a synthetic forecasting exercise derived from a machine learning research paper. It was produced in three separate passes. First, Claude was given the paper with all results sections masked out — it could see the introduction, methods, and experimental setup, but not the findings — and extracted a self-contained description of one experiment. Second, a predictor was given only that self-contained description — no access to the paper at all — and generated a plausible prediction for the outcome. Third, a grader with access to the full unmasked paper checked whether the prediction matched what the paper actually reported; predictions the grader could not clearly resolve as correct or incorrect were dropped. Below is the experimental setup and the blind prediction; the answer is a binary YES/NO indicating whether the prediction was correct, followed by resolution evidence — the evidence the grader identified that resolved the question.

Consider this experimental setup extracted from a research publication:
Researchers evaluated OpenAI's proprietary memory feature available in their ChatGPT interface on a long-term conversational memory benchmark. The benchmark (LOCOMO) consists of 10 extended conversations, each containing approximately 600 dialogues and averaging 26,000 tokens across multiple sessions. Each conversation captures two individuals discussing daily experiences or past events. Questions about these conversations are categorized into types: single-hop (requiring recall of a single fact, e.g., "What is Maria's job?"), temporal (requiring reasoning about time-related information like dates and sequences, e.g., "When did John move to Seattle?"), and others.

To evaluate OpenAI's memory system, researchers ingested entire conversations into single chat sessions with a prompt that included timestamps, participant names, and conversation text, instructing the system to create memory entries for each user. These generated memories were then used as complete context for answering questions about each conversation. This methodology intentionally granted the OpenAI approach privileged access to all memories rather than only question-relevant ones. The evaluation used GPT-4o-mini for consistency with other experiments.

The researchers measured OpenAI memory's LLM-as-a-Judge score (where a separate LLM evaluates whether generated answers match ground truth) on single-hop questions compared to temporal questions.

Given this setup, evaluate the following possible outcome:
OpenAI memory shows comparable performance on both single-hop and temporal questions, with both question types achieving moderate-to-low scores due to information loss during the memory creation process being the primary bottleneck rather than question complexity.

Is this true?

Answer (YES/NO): NO